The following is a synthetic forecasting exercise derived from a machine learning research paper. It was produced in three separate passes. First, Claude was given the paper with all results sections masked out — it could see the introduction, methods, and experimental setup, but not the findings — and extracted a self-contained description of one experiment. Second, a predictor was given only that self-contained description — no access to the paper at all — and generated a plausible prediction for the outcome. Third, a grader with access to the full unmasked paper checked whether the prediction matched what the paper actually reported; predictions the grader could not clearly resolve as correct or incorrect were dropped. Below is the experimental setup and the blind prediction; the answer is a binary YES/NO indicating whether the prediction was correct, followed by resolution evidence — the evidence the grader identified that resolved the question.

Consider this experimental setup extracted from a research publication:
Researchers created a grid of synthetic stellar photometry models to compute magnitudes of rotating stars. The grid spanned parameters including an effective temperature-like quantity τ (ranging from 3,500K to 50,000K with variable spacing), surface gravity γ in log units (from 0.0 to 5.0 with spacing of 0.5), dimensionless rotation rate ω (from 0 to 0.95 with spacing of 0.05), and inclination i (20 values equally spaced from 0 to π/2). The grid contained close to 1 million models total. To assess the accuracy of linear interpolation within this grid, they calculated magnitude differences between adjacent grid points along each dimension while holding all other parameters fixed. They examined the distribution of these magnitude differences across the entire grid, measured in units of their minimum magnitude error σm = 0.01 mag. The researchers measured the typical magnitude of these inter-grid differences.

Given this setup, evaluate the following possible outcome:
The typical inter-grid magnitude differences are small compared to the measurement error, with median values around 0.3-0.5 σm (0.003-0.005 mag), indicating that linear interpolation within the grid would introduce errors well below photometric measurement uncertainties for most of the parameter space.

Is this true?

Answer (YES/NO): NO